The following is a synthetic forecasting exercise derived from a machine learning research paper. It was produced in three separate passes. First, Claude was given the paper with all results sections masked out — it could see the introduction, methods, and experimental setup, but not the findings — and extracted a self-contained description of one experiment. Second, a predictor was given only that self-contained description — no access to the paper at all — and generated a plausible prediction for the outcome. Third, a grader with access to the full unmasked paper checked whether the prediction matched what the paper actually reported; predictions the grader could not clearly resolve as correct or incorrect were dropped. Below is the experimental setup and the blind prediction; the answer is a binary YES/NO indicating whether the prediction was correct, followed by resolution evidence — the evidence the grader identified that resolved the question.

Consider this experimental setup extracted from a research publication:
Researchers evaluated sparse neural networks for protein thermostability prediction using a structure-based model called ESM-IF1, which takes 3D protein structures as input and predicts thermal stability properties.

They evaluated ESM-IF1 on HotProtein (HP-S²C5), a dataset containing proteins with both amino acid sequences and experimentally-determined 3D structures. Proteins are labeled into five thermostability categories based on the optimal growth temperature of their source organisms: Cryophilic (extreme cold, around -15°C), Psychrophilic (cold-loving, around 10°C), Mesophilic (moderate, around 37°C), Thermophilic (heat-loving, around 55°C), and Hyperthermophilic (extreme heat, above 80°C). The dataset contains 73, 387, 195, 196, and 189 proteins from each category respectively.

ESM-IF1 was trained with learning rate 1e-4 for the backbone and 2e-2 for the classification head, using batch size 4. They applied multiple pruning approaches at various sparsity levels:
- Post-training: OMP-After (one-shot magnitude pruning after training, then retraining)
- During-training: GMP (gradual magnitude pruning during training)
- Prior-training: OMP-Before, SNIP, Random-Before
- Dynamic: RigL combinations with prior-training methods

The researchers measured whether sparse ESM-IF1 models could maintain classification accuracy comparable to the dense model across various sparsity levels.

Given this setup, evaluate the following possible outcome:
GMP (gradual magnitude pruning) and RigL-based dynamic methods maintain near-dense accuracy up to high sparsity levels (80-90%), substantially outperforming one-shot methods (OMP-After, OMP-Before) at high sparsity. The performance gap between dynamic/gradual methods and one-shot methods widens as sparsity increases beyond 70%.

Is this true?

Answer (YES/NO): NO